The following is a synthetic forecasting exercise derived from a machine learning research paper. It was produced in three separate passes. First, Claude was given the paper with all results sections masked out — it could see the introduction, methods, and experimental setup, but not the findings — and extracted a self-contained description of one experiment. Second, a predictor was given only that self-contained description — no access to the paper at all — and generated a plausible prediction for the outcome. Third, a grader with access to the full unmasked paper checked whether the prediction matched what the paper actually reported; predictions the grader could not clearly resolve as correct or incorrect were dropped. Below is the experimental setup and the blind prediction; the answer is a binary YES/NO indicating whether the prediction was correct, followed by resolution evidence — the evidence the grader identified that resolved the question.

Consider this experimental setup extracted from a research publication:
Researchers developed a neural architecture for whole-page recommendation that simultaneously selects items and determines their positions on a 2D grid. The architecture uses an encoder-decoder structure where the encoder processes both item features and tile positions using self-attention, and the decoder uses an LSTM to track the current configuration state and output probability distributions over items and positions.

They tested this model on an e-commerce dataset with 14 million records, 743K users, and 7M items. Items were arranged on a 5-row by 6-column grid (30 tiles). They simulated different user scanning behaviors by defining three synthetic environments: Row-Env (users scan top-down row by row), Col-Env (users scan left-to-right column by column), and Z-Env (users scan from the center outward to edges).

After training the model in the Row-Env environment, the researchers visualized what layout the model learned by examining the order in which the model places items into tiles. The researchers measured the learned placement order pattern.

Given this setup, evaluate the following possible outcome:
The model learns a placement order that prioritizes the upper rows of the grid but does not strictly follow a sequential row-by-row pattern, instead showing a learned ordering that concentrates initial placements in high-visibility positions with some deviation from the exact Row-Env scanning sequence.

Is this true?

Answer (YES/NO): NO